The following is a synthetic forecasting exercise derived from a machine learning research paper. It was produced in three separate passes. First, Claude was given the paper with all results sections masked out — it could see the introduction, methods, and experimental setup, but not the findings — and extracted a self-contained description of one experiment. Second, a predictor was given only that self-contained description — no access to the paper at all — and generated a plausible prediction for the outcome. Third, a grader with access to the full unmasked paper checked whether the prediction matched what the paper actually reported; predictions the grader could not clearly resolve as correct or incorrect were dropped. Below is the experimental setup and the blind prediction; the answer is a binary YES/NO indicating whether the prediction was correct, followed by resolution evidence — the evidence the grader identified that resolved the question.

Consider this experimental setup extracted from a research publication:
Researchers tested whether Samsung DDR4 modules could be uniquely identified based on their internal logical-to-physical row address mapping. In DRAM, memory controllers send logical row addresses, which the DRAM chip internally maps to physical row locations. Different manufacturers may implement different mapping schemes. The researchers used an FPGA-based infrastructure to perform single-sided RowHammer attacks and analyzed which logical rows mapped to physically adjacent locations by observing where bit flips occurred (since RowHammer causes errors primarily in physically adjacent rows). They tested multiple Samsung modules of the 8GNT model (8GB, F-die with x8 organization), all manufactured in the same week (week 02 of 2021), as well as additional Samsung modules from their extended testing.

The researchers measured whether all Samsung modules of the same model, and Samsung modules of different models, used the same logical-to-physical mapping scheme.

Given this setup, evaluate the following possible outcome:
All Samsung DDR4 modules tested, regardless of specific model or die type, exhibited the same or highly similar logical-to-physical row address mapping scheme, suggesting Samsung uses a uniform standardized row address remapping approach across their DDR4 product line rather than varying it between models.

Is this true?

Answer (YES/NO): YES